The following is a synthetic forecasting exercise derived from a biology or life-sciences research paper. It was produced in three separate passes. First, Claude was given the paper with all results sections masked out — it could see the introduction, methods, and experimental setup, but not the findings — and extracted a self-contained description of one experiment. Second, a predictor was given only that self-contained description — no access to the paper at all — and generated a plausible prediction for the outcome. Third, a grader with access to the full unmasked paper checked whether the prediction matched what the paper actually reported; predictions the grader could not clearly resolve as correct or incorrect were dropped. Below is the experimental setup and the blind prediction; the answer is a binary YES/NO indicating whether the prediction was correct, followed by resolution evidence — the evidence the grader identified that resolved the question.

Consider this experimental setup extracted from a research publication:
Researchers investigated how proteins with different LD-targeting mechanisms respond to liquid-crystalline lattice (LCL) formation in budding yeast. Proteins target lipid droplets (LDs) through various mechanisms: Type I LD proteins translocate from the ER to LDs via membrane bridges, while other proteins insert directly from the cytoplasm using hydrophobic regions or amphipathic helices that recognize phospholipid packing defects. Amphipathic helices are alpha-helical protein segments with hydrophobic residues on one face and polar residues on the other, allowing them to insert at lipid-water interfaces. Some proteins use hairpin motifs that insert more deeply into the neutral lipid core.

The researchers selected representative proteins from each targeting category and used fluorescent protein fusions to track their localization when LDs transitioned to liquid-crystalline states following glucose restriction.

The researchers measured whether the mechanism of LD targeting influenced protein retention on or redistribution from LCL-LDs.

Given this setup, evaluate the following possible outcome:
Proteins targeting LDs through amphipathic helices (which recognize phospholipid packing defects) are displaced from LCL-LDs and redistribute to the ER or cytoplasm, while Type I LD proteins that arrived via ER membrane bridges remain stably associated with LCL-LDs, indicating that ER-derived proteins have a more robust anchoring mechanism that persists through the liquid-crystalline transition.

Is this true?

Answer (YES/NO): NO